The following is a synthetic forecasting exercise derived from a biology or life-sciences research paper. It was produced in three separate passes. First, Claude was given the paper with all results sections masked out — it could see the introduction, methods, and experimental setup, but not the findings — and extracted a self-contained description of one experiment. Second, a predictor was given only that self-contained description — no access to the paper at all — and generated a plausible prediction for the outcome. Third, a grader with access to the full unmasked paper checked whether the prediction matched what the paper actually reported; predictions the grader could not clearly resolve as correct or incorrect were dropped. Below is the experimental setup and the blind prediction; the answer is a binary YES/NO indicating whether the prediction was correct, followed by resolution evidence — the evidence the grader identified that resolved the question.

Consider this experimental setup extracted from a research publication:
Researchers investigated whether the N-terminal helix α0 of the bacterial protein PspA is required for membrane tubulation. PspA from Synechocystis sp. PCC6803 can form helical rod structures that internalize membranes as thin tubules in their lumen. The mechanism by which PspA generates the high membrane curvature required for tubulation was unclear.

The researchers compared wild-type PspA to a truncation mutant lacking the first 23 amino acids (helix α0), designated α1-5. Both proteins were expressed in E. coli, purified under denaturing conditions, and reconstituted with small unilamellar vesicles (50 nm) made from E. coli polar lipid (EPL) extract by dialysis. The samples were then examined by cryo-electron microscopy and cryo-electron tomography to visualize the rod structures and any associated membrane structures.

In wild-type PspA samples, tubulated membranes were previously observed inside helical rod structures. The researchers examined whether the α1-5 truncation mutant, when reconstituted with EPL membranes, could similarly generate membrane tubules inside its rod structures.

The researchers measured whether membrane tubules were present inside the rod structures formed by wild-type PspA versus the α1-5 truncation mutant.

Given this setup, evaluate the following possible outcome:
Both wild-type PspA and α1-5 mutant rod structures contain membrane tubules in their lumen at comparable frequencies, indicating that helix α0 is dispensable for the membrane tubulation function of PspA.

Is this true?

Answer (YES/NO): NO